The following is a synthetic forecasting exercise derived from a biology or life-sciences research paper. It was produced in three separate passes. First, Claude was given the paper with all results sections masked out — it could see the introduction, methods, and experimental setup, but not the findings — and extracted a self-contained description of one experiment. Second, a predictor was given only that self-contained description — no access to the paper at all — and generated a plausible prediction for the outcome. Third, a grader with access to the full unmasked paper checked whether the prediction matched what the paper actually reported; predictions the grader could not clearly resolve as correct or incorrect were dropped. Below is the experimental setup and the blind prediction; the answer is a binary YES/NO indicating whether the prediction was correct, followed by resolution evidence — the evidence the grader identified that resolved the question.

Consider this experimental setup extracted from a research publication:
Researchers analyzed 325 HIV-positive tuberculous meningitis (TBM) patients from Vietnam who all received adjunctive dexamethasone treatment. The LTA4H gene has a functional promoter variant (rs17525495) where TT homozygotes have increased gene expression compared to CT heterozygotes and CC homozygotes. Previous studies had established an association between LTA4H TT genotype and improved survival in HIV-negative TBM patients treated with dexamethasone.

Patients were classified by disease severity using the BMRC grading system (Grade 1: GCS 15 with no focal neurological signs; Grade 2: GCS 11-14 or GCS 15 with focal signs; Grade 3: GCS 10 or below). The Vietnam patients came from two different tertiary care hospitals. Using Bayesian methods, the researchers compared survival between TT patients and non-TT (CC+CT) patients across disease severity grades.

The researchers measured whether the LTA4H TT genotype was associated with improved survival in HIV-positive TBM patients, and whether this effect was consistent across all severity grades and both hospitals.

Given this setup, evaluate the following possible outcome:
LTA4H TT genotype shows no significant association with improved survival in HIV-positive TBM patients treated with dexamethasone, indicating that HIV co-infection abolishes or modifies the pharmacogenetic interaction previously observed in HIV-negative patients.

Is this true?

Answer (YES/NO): NO